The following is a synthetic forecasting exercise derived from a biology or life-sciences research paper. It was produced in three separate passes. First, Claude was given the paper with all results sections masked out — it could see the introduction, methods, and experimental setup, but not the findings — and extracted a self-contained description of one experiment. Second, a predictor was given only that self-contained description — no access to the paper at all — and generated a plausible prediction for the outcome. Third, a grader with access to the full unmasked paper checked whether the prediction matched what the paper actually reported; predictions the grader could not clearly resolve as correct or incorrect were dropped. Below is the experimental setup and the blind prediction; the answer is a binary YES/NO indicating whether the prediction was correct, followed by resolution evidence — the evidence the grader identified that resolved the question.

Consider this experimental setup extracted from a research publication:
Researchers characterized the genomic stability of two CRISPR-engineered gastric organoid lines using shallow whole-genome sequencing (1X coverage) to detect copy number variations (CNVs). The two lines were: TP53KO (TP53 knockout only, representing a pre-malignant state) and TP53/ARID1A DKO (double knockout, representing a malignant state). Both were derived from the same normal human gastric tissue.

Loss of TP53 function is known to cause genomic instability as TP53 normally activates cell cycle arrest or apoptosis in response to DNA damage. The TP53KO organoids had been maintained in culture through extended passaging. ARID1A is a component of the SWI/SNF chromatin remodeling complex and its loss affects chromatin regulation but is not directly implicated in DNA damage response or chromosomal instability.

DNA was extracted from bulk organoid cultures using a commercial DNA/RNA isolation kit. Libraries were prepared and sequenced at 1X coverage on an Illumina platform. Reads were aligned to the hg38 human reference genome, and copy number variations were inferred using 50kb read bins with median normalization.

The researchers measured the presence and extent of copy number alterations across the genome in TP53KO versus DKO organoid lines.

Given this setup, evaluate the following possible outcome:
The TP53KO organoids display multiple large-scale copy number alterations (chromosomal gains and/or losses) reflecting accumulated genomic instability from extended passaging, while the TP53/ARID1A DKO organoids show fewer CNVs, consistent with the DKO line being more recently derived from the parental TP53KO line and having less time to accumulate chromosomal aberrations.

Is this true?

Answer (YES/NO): NO